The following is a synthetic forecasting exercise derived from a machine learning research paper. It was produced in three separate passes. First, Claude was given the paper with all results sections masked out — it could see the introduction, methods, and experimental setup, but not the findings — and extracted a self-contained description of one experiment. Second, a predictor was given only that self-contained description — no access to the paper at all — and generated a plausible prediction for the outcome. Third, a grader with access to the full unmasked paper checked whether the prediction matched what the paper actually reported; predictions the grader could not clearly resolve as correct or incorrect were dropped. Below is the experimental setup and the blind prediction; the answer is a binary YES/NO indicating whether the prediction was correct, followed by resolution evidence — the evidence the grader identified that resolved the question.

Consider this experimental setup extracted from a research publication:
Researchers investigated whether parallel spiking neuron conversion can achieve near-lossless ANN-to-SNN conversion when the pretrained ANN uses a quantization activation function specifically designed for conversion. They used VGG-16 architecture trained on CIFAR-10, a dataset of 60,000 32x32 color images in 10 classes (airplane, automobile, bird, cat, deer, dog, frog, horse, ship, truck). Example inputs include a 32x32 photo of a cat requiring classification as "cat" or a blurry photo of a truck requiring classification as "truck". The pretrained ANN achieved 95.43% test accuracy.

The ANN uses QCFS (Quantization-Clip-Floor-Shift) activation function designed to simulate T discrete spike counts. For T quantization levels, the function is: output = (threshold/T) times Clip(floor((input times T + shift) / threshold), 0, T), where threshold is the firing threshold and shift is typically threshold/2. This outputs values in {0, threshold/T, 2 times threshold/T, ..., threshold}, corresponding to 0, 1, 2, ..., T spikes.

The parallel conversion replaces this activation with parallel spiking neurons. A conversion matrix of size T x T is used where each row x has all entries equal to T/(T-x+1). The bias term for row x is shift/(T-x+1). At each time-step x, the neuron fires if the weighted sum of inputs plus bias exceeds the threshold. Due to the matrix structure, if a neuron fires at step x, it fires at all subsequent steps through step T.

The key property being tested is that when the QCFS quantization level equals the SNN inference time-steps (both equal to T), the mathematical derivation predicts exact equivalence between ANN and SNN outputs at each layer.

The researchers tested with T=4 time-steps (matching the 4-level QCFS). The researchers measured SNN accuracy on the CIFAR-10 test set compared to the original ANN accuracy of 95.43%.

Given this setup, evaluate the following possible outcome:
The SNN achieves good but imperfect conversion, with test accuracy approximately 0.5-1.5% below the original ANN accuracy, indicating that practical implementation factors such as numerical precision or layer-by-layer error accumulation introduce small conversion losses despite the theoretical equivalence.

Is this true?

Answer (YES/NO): NO